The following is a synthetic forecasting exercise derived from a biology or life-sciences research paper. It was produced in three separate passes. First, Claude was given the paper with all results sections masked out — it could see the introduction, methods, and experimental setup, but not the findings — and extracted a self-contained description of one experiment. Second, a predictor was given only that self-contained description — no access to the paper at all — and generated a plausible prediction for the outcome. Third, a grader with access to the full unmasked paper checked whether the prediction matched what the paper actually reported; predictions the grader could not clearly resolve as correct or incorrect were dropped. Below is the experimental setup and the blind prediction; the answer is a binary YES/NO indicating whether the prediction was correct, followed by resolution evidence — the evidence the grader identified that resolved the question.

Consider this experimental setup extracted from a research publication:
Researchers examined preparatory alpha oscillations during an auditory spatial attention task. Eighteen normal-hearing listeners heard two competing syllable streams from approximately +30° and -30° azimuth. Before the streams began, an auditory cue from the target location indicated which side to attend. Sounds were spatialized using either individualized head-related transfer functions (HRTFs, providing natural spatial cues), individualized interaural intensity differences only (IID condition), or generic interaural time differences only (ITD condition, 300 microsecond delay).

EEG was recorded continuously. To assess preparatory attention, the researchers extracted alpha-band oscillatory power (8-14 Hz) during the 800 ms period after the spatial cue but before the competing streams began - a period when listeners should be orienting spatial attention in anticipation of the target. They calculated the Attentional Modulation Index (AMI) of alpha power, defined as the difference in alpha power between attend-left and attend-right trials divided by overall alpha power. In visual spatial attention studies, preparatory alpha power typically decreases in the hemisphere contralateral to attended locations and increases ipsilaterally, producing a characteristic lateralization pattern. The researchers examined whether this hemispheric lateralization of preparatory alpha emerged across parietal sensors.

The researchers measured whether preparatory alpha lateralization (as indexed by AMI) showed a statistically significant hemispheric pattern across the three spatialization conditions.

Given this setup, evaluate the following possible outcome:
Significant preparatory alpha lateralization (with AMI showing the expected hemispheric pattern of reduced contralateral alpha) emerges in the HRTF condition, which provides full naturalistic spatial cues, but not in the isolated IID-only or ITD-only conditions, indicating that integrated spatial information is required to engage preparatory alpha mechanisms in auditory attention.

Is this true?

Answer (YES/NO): YES